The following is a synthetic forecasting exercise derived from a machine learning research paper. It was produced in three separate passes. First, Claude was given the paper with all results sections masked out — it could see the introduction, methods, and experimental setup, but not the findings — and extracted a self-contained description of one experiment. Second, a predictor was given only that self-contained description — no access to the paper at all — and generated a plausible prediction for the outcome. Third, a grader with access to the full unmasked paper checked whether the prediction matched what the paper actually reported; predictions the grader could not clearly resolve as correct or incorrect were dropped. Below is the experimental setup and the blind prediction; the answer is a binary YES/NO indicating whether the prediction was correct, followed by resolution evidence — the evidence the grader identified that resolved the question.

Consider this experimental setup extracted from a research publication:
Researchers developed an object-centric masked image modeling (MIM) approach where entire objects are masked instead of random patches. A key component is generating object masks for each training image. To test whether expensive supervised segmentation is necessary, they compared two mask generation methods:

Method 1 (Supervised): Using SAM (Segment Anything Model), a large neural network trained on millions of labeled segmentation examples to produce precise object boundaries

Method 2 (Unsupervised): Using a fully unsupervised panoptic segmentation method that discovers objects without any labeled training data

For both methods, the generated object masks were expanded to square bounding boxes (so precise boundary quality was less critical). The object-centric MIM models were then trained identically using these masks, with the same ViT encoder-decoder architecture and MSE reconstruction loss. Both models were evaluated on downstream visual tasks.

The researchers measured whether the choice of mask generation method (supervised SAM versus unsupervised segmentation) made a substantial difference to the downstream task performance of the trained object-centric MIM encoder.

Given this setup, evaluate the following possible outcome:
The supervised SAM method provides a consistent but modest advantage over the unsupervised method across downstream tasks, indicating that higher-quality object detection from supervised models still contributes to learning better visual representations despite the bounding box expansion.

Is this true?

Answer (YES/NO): NO